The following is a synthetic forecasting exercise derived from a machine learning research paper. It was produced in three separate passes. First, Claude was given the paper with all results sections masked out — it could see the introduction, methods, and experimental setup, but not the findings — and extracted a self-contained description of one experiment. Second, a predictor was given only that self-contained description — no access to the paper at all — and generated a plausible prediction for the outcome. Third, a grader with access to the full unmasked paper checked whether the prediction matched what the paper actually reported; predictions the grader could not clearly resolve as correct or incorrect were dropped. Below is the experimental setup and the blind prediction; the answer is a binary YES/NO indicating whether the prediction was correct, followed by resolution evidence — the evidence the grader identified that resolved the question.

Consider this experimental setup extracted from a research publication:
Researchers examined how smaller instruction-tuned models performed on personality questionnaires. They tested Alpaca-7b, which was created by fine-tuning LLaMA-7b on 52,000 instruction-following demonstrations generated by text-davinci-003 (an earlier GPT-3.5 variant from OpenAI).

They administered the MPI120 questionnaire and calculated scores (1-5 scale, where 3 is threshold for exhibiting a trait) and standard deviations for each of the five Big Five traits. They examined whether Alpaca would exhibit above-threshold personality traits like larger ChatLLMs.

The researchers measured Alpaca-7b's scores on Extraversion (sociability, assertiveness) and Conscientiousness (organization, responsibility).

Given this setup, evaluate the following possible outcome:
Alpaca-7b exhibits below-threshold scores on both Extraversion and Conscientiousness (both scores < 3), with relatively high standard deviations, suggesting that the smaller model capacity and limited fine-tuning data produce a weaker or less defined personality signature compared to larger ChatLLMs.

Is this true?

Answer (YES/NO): NO